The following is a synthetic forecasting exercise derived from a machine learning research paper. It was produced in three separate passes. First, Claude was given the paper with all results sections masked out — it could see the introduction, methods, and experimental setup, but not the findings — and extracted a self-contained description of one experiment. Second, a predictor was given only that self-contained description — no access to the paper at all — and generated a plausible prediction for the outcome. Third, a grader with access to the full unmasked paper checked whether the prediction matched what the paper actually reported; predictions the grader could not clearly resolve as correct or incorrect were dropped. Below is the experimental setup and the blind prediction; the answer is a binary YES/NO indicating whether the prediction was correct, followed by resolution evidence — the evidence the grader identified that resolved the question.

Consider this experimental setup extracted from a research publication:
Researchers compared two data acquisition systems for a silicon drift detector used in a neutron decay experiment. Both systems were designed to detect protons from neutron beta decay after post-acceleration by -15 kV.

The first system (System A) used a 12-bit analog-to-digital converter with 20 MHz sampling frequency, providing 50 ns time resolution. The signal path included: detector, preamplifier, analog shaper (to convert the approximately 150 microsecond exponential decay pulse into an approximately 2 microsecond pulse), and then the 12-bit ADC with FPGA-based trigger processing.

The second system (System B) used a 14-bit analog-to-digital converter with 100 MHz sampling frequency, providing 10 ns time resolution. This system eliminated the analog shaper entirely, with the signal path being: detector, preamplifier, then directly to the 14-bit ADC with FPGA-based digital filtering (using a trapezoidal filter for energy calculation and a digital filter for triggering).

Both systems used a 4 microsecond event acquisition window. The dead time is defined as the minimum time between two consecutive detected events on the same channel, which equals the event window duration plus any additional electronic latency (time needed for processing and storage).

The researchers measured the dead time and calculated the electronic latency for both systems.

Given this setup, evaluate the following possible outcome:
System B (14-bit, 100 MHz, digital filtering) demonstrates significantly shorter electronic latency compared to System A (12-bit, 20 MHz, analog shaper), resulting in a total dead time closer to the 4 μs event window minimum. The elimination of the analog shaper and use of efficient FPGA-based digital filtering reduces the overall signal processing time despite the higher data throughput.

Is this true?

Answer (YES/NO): YES